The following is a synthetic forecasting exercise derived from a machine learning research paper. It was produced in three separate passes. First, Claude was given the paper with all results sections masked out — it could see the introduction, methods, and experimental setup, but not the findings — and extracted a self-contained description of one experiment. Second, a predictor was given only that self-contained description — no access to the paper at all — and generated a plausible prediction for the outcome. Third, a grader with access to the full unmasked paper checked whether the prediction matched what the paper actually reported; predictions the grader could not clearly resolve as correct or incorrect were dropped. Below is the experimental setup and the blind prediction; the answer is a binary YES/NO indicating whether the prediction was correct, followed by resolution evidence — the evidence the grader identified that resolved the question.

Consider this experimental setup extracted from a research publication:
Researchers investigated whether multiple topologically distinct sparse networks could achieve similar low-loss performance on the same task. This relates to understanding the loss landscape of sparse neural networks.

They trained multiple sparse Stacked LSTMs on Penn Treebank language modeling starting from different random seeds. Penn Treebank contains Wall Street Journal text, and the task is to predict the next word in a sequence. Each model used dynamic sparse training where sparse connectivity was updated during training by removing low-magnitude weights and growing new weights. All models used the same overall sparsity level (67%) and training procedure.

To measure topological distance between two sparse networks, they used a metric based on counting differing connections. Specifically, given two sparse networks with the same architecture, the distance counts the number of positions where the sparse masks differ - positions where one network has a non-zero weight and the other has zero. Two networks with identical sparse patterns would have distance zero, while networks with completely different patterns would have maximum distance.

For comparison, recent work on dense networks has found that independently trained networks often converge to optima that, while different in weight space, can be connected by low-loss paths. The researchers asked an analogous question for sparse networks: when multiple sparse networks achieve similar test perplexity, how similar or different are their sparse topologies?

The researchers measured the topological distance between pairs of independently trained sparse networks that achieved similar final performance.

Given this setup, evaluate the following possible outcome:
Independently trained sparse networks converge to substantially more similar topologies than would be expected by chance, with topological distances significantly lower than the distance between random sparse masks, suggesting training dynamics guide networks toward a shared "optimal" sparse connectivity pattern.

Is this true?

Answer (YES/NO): NO